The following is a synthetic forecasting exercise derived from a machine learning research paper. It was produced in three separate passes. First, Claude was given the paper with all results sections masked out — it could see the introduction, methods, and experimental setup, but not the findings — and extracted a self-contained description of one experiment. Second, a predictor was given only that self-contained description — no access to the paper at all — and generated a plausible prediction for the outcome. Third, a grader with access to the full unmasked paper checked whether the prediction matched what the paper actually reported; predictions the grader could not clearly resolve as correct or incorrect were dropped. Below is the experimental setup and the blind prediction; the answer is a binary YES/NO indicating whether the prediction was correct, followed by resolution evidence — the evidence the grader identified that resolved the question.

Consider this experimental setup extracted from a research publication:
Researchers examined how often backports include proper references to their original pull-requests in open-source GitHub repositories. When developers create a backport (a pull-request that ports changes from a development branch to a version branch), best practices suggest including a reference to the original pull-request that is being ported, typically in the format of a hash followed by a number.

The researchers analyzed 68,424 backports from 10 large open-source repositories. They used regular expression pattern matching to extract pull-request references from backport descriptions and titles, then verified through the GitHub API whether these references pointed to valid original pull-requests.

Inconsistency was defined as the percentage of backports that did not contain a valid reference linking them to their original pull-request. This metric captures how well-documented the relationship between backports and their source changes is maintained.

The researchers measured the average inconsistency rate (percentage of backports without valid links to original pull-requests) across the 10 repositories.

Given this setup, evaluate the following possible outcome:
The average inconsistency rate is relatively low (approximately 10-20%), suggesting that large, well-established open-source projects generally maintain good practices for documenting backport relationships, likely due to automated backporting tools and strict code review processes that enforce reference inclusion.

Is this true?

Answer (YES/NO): NO